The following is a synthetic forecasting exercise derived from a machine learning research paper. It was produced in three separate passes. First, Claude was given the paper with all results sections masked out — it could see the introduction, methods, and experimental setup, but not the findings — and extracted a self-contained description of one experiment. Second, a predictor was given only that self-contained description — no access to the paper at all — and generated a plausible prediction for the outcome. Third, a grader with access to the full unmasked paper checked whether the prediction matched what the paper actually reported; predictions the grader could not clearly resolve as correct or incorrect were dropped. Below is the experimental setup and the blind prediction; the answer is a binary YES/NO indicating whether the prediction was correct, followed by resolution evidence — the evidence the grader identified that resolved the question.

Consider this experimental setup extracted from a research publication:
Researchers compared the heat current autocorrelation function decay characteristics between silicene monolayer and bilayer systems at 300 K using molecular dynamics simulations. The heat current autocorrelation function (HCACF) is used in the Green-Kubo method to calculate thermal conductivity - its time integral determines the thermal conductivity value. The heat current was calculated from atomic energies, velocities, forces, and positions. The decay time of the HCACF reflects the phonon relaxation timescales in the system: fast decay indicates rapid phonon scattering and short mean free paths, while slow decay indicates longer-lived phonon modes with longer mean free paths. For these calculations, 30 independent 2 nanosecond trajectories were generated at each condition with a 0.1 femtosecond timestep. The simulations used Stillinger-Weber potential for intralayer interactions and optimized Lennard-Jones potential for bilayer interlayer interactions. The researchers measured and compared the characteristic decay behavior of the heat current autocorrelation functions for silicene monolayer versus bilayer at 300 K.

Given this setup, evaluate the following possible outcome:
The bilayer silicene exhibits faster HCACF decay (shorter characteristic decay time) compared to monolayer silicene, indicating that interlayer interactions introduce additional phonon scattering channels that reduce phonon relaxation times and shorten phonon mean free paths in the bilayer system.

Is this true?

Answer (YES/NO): NO